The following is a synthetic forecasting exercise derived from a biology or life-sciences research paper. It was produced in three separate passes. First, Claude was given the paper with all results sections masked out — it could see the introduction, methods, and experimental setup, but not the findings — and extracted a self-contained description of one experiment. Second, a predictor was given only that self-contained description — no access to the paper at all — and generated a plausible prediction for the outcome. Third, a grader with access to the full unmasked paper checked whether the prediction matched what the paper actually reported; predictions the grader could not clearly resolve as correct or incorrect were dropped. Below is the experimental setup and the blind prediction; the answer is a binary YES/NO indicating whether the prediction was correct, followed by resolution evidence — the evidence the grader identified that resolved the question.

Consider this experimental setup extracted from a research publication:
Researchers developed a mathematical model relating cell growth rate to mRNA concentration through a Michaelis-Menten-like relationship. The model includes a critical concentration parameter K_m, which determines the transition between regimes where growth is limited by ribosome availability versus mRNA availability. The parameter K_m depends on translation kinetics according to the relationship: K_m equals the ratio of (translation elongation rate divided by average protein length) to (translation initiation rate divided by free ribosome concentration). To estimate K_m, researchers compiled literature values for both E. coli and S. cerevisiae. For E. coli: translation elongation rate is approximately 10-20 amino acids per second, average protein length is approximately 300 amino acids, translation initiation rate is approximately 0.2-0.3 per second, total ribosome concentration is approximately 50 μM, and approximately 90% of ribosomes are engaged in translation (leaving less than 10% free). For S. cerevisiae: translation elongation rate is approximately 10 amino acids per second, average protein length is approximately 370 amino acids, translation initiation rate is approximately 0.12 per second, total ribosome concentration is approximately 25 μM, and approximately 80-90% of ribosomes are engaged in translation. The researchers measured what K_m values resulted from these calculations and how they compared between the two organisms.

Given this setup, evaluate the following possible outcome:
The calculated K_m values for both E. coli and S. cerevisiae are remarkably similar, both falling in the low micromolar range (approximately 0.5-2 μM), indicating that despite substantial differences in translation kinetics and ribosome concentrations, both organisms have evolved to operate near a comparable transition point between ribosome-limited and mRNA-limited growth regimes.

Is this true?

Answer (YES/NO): NO